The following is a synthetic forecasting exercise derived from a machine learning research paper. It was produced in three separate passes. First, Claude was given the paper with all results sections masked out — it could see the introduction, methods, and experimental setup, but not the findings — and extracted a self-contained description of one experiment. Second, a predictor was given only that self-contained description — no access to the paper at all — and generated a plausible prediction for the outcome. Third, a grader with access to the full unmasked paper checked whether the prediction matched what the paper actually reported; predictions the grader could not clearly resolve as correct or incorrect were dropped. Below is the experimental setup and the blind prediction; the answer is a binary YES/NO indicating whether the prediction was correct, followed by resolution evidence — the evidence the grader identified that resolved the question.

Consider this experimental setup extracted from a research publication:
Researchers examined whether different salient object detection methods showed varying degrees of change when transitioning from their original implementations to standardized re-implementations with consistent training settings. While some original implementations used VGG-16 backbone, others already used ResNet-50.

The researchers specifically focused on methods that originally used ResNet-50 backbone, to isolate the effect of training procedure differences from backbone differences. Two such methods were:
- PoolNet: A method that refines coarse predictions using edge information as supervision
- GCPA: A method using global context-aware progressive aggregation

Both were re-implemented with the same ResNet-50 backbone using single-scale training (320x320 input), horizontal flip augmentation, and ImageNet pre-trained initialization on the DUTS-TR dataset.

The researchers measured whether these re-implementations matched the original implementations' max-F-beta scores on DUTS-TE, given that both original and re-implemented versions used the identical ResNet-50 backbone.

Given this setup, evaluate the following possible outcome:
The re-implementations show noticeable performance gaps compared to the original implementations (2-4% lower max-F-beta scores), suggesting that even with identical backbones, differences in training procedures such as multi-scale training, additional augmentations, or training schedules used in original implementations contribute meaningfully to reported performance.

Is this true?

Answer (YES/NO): NO